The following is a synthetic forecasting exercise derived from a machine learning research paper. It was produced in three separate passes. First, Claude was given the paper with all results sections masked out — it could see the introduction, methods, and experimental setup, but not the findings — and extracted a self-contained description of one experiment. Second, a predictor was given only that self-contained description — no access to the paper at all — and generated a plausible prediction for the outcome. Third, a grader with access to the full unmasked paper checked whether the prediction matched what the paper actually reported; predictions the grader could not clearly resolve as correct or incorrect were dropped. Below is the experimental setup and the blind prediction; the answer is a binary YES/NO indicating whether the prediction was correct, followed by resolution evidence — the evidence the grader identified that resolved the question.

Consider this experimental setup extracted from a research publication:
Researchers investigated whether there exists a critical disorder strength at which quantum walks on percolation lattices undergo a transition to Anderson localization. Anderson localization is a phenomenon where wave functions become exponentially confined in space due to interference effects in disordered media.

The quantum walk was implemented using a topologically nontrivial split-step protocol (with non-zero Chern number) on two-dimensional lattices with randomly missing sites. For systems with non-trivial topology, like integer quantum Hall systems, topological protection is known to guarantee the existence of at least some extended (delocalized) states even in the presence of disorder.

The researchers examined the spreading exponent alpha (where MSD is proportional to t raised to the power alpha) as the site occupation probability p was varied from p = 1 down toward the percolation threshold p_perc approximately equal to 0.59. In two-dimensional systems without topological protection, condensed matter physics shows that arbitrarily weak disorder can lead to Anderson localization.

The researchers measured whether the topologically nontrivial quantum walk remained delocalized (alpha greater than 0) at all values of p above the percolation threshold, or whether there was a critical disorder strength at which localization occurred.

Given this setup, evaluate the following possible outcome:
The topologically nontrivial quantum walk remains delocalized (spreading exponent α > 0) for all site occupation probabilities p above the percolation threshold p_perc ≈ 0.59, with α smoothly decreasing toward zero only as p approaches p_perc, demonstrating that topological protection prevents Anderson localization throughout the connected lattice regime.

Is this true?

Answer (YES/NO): NO